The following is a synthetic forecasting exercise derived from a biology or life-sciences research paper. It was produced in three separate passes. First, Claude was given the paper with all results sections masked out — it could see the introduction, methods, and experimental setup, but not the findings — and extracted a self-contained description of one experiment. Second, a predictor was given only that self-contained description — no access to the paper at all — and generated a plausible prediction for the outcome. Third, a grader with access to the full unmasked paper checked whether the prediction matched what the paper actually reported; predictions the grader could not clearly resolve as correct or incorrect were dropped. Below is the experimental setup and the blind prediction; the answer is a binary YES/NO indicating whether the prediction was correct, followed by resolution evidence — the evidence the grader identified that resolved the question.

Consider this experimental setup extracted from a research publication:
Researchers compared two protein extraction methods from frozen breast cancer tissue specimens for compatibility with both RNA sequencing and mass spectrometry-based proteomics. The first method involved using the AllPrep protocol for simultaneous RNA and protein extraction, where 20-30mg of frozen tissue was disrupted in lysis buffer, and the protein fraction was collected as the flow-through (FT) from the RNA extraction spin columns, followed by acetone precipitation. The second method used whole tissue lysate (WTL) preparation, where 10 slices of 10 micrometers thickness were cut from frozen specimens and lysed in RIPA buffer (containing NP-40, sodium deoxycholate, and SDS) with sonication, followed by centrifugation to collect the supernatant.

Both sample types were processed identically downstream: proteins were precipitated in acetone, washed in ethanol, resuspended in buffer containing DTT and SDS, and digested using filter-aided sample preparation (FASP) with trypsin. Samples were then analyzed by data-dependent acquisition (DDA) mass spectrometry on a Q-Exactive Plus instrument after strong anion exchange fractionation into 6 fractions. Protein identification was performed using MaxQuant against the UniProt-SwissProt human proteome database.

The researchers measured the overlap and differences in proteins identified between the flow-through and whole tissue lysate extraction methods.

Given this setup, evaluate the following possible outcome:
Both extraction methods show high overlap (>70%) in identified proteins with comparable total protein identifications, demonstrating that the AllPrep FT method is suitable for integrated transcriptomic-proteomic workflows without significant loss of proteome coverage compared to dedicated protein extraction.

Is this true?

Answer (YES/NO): YES